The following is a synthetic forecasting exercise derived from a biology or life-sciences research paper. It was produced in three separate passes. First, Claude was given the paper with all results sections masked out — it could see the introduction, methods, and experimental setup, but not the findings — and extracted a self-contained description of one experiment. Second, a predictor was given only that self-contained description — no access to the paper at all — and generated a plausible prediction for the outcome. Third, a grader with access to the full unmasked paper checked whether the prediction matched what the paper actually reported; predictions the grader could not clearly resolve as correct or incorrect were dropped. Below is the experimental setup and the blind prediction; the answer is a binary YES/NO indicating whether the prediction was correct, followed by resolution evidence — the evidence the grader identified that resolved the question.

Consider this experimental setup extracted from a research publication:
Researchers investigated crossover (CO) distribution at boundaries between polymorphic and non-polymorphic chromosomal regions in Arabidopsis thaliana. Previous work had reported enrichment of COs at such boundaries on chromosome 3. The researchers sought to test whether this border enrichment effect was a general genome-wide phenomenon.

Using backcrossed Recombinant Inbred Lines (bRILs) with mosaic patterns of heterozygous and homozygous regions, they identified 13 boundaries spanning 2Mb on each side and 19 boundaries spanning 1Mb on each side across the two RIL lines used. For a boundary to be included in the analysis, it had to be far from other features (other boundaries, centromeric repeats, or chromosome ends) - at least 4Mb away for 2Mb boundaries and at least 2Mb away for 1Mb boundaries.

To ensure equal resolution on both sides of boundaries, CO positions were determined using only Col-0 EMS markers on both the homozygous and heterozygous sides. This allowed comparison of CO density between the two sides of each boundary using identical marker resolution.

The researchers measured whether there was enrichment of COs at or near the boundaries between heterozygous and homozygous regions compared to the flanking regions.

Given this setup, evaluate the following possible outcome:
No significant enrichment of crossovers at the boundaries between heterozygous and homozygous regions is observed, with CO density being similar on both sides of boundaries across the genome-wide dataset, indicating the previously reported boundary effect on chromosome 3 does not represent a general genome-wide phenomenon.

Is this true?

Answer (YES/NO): NO